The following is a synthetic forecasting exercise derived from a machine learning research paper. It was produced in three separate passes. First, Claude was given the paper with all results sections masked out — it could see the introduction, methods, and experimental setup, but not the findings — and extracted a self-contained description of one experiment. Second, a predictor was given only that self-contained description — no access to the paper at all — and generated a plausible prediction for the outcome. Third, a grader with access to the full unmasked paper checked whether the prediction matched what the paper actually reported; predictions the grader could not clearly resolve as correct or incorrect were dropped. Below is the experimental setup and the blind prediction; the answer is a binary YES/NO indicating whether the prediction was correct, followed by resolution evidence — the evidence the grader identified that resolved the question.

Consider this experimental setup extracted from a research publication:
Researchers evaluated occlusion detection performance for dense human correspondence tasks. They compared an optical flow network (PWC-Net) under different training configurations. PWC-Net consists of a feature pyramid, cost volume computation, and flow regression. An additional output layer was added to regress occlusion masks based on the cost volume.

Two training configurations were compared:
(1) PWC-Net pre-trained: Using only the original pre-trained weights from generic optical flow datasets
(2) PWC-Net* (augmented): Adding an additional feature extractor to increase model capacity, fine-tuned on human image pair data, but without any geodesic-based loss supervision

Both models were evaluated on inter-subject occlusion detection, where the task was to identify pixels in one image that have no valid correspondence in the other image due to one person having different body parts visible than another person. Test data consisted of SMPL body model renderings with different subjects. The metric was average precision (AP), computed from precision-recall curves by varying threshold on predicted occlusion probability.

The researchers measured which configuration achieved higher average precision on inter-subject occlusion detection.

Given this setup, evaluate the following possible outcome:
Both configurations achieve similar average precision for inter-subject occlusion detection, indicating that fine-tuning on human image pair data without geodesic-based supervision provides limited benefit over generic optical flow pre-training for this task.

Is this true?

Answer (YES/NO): NO